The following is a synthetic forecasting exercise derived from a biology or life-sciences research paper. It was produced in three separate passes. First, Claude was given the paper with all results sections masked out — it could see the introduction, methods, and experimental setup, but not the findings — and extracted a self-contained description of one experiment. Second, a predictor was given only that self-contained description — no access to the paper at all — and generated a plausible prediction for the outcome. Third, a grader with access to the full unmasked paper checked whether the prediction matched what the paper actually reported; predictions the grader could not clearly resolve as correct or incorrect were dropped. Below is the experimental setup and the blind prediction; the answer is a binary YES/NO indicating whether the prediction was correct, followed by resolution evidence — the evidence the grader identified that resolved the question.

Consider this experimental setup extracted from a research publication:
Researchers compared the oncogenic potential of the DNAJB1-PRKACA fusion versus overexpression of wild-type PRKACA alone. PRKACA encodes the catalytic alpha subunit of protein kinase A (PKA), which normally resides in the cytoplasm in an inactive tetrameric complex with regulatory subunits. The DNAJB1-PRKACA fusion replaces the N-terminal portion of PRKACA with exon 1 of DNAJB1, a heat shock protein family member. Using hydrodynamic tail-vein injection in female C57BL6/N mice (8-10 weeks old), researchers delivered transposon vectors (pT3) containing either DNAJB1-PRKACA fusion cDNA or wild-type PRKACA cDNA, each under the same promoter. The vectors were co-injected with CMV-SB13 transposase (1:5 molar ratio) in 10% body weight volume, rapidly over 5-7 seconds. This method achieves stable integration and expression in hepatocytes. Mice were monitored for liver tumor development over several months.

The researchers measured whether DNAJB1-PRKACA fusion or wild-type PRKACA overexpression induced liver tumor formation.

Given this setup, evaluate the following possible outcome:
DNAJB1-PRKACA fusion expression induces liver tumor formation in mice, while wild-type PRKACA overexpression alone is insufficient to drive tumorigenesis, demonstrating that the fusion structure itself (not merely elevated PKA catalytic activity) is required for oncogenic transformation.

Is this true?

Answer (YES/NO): YES